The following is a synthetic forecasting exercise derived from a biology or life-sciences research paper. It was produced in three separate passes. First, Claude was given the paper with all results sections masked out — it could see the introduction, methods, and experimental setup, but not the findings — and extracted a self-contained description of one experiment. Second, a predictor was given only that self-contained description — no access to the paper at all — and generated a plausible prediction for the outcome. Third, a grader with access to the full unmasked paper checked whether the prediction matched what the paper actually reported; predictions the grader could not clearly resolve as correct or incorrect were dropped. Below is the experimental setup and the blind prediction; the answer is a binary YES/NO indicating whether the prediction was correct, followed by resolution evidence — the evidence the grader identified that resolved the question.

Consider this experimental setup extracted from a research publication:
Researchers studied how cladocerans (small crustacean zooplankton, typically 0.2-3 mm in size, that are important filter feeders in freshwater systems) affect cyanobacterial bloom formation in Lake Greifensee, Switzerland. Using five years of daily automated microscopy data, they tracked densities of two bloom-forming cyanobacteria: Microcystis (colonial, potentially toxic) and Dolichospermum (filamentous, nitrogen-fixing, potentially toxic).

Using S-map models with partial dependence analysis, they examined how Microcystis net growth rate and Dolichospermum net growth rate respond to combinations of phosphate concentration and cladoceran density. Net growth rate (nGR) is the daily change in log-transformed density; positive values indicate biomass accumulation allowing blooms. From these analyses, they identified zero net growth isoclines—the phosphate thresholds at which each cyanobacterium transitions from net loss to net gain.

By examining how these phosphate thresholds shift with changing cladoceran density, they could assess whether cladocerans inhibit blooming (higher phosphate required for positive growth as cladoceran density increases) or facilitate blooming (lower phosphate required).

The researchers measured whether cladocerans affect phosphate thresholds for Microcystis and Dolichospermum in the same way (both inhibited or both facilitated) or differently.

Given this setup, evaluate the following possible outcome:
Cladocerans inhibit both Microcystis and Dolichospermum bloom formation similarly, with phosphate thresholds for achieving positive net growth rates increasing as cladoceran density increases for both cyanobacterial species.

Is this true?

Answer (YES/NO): NO